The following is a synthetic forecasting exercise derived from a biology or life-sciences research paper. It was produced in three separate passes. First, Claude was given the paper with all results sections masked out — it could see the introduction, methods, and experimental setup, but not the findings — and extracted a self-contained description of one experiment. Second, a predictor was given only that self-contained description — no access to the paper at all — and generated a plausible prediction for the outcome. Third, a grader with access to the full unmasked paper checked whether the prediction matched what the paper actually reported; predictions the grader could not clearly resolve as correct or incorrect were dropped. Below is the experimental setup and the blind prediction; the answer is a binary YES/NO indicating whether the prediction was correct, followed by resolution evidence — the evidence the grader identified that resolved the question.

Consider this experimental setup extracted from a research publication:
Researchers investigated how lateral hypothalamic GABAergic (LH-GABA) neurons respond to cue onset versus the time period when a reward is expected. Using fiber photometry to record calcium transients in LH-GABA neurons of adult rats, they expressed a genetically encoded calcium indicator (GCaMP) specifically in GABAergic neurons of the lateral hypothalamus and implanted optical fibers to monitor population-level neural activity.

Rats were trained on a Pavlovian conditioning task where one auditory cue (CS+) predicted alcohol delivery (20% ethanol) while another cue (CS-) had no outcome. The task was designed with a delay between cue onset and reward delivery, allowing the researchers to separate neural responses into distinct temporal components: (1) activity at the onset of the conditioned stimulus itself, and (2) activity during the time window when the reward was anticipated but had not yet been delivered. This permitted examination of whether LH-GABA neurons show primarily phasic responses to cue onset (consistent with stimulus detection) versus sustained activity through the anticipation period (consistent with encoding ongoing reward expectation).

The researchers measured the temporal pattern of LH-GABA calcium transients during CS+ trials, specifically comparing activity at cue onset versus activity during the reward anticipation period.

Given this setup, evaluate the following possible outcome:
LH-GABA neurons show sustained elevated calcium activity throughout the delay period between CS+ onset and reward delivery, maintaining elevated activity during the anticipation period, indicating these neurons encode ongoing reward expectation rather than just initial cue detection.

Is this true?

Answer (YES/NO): YES